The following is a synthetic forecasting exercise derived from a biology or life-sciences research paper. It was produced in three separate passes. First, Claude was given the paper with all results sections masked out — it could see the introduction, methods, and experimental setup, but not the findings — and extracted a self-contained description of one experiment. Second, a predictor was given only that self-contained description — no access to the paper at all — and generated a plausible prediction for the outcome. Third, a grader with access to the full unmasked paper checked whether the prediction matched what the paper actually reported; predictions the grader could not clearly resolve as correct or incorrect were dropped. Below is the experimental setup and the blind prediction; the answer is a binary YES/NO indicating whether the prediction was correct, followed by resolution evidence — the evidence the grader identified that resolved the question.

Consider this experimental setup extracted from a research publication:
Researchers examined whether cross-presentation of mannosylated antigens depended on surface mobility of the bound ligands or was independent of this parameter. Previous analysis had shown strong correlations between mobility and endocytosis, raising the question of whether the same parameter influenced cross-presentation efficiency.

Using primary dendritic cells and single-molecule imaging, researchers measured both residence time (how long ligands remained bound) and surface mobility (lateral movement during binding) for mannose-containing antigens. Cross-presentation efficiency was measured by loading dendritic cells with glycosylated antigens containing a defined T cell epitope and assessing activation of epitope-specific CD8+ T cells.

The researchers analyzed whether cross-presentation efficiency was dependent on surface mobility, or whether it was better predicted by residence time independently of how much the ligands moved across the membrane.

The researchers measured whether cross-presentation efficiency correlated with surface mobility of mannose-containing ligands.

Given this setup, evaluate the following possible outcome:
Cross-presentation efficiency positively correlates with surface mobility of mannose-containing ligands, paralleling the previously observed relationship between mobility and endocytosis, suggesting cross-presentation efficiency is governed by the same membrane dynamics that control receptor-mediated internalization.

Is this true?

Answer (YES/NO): NO